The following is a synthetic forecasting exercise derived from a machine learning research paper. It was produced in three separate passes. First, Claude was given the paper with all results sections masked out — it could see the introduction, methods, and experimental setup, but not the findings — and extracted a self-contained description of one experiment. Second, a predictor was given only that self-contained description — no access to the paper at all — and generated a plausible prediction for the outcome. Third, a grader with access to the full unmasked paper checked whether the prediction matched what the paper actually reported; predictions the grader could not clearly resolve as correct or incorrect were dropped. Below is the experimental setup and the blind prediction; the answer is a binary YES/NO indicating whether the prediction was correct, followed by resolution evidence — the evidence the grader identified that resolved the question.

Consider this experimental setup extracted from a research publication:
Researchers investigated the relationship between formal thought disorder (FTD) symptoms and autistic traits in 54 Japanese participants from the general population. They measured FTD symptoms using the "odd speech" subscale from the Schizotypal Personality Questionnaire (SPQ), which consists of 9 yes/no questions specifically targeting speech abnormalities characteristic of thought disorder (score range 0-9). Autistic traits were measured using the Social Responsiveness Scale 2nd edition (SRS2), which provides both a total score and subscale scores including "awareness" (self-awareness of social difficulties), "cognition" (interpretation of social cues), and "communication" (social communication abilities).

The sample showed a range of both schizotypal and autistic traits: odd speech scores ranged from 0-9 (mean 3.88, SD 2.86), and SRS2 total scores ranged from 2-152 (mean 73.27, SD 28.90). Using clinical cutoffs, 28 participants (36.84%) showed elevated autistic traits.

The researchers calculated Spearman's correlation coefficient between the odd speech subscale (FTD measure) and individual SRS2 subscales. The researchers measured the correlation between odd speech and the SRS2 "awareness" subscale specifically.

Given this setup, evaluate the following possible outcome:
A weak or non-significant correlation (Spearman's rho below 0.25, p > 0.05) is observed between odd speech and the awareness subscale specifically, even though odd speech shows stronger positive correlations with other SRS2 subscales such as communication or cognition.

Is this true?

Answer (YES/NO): NO